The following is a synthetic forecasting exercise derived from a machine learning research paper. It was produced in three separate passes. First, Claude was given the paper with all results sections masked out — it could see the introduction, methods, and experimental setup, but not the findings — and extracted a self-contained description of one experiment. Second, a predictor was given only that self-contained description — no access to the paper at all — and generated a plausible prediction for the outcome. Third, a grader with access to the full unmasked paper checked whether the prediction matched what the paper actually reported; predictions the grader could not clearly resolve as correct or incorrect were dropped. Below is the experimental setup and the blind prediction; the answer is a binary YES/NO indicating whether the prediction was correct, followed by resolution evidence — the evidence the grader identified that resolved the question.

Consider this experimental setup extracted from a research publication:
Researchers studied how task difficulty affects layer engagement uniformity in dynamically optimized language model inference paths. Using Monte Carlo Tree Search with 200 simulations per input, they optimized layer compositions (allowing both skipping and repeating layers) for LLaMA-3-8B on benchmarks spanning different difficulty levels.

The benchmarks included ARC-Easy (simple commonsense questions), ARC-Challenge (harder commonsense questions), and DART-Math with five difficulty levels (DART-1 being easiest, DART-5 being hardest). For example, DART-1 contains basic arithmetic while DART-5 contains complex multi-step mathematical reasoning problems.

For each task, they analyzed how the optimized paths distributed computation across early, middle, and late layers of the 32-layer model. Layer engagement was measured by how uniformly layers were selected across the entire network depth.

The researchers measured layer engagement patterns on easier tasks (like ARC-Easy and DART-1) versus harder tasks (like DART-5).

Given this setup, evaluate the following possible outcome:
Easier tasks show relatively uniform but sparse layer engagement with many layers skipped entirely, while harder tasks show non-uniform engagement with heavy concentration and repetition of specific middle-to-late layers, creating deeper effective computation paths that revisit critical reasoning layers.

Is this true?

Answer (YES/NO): NO